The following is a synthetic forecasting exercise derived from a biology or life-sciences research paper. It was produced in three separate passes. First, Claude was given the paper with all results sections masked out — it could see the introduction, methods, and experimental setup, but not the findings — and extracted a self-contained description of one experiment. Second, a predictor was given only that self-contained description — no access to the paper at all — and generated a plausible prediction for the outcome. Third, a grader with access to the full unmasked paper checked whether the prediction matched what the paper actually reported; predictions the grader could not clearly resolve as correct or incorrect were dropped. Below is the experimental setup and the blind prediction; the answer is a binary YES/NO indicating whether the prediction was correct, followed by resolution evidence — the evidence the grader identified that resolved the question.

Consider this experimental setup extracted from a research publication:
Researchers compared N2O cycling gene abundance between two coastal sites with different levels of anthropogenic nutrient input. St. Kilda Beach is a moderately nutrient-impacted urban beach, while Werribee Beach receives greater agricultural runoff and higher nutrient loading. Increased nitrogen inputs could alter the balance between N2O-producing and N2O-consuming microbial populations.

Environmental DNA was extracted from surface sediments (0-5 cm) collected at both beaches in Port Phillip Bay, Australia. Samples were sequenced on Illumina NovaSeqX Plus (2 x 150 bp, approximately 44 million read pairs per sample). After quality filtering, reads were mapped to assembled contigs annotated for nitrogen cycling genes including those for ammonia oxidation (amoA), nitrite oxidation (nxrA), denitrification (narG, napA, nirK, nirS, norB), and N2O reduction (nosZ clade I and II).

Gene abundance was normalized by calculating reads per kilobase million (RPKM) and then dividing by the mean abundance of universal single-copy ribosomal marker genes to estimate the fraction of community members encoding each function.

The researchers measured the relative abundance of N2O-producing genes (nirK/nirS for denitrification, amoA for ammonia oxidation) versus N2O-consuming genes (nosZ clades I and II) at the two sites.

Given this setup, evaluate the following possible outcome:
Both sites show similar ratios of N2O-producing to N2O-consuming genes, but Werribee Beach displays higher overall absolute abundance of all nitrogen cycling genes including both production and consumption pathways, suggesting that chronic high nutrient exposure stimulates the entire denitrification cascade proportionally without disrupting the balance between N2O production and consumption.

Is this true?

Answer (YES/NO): NO